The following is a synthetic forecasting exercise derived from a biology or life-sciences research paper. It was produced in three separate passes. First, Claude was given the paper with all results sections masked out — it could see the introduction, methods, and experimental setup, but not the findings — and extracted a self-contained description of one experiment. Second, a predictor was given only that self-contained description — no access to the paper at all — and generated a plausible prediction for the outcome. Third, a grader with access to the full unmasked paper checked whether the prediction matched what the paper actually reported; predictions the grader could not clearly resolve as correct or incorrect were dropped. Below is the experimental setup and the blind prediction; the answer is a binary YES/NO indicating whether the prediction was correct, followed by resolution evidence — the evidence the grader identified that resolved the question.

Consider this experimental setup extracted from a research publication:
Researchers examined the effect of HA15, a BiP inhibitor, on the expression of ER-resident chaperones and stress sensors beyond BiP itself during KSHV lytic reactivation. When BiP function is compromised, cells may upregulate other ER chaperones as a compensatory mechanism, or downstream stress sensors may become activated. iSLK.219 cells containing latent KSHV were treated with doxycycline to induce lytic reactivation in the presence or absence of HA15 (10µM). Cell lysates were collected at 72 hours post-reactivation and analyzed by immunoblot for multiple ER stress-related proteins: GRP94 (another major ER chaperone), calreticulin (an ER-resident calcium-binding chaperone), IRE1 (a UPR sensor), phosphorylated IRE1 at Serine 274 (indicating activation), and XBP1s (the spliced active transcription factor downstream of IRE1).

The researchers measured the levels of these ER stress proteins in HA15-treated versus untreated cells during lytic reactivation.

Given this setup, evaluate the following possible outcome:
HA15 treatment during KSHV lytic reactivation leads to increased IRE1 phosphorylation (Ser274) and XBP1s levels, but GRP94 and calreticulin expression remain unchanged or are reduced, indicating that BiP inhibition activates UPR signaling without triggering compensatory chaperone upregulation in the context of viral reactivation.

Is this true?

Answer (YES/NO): NO